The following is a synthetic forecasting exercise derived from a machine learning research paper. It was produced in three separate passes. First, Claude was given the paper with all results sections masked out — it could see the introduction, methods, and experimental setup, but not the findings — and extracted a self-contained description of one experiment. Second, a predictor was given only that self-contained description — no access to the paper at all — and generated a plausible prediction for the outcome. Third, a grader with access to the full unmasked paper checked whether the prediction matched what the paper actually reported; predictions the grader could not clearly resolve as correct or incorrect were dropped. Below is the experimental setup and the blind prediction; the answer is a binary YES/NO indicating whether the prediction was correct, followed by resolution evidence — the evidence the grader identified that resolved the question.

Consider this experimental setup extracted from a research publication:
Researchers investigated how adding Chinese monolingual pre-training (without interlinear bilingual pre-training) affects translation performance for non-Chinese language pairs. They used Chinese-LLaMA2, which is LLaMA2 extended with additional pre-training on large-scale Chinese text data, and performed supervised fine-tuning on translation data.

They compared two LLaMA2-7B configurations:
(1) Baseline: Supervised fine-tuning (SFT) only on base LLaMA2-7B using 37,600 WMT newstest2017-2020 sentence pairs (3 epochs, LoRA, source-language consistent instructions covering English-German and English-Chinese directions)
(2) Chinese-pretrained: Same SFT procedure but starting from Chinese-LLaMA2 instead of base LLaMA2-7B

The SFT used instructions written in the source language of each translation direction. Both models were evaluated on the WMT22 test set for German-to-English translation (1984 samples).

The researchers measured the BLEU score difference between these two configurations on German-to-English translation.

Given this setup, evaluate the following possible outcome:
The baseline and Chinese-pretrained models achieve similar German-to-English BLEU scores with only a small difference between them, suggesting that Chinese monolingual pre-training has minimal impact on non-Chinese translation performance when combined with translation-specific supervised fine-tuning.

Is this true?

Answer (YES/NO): NO